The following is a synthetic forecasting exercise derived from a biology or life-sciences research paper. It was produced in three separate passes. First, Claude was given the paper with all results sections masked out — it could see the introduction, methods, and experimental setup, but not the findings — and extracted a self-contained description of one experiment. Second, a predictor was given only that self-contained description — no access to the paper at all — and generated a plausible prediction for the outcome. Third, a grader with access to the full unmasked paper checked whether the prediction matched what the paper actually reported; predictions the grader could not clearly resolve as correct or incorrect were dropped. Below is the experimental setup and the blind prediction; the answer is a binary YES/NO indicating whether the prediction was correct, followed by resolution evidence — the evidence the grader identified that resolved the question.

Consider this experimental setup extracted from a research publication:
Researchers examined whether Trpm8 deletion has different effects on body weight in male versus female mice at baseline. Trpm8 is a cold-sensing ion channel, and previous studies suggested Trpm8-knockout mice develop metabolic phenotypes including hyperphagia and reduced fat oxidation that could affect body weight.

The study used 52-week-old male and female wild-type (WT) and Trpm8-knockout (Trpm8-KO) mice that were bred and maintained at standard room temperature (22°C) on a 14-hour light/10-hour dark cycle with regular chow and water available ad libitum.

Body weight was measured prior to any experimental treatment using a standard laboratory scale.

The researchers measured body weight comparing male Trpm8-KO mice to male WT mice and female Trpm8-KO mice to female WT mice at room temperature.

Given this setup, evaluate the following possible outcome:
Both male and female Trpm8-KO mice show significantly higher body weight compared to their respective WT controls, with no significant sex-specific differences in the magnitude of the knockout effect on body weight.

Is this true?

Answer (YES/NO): NO